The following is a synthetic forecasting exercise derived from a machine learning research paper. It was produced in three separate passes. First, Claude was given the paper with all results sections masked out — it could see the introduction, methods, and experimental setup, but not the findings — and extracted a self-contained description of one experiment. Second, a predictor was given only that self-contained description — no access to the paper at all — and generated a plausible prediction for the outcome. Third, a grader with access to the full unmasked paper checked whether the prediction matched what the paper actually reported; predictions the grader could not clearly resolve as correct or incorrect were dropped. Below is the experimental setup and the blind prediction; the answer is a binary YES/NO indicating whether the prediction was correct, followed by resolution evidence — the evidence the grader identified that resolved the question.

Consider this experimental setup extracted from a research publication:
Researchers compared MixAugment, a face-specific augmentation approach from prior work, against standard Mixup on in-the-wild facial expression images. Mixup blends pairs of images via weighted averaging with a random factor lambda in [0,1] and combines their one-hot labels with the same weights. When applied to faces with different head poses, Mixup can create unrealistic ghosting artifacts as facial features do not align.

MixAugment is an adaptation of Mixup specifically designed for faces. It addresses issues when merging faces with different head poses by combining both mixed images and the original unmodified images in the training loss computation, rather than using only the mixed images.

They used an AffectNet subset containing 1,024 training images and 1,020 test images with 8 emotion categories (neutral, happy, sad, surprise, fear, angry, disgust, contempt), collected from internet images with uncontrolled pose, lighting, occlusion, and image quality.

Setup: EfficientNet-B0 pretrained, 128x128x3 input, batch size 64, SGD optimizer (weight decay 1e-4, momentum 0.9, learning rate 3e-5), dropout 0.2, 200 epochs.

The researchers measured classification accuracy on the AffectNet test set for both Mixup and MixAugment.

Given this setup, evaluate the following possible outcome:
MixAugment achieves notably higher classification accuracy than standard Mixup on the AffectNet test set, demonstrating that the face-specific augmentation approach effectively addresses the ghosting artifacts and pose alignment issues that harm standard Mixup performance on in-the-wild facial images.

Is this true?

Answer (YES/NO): YES